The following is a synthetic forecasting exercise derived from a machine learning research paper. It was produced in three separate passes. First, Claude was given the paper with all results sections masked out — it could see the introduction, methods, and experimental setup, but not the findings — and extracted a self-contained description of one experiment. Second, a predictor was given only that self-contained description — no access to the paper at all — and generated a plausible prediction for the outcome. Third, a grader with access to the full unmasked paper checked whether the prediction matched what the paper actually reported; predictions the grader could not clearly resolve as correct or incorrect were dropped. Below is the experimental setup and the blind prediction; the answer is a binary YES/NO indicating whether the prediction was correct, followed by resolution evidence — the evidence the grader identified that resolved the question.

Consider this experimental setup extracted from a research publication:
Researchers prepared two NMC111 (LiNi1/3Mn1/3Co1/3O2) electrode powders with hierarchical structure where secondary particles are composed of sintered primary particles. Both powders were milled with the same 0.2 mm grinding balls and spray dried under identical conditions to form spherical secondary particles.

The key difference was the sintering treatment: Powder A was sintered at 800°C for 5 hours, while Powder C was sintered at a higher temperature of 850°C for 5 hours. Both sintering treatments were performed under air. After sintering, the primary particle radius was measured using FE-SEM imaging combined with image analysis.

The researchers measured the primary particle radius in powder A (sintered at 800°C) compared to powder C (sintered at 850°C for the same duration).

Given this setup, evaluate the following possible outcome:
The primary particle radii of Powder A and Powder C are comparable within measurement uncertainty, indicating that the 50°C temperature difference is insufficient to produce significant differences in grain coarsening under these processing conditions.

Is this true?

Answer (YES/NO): NO